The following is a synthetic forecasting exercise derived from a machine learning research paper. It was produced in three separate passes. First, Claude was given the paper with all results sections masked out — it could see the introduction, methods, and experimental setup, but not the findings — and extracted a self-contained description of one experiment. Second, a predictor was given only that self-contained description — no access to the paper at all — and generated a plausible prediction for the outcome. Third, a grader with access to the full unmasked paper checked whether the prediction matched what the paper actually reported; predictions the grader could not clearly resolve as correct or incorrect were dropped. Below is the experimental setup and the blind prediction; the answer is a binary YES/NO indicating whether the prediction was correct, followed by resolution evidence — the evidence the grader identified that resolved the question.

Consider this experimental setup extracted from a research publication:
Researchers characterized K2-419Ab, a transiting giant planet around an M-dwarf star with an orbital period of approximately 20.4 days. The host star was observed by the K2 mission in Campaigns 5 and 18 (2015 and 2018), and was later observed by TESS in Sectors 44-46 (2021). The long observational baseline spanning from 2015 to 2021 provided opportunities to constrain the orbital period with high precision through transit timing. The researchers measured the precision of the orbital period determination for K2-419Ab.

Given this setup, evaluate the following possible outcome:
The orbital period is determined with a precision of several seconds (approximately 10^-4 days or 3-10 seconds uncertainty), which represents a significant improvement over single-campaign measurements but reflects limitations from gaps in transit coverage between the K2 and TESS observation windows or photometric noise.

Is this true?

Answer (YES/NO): NO